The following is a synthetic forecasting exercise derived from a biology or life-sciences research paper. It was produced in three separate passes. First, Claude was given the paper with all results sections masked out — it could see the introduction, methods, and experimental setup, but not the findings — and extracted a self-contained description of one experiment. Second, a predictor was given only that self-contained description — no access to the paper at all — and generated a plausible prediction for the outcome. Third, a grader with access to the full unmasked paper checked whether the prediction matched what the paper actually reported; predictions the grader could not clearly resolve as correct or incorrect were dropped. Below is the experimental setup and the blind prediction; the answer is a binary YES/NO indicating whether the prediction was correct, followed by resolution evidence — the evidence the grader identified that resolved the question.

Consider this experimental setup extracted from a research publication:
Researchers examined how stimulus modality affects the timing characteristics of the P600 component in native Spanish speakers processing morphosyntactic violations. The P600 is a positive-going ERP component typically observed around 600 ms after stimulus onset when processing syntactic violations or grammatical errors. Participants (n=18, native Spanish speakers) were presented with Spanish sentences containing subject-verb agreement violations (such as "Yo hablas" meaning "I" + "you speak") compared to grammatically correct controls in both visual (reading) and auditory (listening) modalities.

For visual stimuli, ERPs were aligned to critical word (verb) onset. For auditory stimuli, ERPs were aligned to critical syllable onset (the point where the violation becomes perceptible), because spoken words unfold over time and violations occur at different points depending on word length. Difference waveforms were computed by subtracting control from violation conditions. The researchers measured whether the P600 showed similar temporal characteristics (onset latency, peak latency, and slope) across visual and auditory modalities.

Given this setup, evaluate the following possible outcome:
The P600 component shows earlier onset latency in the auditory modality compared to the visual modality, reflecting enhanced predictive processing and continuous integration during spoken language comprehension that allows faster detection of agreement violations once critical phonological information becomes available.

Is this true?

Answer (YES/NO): NO